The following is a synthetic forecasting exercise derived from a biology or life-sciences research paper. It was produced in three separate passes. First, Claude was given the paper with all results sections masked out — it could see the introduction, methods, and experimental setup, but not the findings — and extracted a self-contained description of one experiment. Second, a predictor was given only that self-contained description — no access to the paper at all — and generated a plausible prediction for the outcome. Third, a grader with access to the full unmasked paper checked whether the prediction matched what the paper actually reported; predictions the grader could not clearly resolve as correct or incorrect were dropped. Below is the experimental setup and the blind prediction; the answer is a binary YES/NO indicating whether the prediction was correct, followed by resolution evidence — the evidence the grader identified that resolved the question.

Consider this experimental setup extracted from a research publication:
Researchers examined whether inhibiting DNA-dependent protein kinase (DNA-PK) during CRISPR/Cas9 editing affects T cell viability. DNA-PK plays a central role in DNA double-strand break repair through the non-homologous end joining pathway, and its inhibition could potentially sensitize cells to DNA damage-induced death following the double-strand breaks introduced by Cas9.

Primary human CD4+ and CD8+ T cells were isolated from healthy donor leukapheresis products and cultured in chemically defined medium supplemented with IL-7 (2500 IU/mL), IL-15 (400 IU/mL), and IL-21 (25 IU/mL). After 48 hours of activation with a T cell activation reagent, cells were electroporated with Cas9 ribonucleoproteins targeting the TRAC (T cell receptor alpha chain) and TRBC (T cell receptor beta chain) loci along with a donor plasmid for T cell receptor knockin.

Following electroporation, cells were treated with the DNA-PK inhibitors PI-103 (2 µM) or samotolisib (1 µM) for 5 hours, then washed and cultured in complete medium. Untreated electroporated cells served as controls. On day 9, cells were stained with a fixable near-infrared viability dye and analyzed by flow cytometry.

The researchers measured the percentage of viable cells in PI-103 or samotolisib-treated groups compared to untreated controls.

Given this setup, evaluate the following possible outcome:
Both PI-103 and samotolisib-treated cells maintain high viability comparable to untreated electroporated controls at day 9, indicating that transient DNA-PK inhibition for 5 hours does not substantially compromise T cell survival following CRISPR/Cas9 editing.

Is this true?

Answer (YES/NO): YES